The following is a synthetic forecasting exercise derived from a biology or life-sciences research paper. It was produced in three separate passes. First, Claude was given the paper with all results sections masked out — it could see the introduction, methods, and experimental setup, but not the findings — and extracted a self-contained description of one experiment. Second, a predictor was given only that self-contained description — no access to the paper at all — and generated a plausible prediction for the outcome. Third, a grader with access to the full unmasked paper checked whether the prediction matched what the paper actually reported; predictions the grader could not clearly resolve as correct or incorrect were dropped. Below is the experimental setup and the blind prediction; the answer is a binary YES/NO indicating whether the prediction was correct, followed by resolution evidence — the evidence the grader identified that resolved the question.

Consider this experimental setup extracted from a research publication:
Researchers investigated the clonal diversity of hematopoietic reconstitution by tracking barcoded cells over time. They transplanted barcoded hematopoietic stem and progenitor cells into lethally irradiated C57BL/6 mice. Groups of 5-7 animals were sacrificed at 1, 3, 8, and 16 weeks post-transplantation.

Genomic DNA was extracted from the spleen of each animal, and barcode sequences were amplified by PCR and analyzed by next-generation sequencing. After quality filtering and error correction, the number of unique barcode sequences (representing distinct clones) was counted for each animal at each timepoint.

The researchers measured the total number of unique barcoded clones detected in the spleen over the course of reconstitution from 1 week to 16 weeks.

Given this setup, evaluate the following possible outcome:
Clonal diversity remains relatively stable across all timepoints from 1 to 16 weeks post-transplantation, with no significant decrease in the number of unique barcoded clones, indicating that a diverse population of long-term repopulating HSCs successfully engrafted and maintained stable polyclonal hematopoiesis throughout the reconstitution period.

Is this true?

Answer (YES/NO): NO